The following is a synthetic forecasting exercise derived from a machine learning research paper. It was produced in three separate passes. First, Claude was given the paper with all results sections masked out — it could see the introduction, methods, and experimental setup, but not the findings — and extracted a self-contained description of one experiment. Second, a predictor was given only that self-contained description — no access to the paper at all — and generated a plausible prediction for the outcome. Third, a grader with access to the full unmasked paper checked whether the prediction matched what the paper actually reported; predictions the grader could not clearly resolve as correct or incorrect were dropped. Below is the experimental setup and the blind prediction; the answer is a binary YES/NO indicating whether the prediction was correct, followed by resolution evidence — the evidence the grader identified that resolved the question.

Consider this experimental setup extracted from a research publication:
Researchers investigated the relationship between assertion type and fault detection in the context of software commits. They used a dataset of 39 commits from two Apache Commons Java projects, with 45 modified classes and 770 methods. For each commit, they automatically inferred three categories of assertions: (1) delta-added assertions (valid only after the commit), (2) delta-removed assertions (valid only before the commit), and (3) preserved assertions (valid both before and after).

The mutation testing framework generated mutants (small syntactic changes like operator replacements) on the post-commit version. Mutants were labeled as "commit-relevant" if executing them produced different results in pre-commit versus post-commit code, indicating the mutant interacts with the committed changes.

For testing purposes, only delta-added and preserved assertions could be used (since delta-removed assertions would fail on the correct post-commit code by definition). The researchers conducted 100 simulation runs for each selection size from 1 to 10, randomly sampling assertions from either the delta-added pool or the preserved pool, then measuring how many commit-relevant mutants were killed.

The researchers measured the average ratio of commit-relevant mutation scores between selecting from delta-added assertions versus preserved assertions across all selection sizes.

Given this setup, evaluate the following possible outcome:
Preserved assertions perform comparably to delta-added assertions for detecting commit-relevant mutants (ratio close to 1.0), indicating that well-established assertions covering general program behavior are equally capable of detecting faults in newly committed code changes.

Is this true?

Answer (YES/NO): NO